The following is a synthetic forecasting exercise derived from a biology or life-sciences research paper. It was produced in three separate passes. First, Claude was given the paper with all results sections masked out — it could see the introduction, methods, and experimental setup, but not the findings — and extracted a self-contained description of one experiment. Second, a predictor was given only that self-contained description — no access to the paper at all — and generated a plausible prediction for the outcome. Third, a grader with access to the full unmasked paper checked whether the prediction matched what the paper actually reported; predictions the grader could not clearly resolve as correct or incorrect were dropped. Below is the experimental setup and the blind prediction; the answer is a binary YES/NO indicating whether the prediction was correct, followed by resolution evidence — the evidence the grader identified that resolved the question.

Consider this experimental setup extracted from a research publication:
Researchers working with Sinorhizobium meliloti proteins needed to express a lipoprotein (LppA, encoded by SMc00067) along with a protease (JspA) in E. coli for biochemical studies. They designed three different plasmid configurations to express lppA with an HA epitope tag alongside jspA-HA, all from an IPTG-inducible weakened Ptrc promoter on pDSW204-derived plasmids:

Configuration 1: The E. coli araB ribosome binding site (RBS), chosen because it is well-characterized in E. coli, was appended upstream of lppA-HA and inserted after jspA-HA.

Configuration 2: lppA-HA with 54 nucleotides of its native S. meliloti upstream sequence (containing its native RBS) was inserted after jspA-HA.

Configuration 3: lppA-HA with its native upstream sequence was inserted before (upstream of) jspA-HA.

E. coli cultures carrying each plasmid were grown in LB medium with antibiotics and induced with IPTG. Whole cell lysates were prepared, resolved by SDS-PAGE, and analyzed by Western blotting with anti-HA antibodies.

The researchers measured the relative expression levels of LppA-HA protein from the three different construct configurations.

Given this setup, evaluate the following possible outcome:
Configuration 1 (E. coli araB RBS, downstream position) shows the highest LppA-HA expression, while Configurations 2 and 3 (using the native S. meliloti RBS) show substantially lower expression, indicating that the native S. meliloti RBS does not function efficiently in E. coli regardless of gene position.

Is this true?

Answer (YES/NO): NO